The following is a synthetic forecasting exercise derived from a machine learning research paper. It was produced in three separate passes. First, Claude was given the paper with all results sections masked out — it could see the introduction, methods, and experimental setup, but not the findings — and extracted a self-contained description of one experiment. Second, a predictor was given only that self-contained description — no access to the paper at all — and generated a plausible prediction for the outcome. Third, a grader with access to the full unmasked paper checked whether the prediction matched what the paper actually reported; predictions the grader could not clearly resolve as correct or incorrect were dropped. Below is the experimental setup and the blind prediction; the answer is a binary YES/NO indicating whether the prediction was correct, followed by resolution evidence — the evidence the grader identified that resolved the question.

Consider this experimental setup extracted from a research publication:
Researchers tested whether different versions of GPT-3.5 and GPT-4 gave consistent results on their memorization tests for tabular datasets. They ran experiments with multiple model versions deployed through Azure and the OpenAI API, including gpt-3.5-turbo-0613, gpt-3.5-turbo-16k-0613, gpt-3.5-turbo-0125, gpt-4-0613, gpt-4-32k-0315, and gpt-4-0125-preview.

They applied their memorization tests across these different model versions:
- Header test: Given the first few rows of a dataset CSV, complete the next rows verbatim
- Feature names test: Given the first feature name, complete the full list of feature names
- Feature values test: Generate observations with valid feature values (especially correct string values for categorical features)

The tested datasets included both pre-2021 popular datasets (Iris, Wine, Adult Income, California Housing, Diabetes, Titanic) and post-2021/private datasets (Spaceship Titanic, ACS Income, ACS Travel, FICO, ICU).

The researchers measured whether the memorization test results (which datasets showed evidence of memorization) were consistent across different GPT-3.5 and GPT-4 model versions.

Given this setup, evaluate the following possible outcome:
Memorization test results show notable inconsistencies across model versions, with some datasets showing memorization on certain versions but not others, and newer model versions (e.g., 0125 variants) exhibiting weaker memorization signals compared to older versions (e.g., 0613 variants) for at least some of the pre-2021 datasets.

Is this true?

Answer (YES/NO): NO